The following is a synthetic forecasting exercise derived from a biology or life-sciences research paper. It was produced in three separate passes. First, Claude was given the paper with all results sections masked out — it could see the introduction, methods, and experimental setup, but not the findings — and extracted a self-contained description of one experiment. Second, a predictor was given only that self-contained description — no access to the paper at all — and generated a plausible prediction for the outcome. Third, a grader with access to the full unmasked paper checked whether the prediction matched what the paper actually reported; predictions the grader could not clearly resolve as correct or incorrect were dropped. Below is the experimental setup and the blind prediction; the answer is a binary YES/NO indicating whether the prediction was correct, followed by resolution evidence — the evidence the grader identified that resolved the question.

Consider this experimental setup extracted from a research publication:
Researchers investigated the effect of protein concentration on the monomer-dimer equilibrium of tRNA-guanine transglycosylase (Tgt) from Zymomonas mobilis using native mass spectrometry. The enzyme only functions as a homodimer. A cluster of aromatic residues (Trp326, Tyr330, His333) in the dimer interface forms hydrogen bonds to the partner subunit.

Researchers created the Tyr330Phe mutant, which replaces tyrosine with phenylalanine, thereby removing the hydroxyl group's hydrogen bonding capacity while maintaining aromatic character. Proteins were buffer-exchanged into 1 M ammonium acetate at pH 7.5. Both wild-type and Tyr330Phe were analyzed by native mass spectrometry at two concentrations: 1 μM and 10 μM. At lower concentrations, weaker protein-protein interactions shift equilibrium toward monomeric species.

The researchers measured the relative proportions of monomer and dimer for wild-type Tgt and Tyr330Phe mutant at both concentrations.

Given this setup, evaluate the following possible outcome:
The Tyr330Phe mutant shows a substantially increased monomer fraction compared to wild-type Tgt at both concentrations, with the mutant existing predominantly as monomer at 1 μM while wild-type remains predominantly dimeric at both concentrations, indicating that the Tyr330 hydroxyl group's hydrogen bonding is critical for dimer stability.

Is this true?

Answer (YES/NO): YES